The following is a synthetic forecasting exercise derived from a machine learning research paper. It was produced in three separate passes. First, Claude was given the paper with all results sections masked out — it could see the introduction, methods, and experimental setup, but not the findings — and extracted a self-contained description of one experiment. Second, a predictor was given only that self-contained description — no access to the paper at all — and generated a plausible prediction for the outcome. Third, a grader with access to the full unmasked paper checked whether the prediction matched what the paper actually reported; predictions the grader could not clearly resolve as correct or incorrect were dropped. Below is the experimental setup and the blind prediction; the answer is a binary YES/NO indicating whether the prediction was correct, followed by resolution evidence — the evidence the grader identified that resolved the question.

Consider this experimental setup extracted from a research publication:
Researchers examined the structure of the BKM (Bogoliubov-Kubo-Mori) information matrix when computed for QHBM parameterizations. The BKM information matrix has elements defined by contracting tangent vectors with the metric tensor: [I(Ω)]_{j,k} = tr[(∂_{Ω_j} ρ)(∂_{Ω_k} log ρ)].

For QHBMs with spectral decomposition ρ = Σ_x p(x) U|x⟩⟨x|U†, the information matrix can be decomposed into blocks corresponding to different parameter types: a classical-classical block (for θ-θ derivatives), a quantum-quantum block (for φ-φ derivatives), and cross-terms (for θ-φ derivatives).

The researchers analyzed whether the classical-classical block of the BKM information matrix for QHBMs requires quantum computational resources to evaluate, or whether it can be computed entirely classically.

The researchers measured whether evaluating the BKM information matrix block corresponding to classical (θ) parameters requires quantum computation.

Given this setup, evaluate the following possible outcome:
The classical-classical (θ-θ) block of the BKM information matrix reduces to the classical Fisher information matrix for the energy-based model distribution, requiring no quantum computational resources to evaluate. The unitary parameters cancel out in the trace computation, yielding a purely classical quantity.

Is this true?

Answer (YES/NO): YES